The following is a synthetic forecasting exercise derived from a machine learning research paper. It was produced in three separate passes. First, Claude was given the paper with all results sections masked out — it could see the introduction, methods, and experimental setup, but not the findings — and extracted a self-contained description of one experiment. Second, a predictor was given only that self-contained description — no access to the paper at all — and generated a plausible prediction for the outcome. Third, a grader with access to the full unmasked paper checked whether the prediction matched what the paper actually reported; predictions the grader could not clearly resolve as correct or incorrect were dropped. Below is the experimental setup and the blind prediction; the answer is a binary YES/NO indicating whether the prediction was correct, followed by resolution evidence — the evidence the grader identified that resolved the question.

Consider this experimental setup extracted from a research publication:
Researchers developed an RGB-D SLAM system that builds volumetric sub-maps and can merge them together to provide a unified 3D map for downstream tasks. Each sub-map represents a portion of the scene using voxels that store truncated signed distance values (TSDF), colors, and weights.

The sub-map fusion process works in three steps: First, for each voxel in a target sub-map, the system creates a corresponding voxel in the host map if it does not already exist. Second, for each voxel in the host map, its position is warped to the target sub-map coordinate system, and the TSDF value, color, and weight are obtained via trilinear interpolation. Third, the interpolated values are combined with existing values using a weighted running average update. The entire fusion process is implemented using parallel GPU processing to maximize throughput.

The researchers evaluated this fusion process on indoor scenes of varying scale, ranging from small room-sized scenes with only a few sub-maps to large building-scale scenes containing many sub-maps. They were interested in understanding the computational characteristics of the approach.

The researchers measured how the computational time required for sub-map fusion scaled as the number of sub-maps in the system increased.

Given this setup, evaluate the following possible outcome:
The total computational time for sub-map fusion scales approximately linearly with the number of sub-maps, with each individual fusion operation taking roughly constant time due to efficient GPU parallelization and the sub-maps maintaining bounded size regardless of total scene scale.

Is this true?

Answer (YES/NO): YES